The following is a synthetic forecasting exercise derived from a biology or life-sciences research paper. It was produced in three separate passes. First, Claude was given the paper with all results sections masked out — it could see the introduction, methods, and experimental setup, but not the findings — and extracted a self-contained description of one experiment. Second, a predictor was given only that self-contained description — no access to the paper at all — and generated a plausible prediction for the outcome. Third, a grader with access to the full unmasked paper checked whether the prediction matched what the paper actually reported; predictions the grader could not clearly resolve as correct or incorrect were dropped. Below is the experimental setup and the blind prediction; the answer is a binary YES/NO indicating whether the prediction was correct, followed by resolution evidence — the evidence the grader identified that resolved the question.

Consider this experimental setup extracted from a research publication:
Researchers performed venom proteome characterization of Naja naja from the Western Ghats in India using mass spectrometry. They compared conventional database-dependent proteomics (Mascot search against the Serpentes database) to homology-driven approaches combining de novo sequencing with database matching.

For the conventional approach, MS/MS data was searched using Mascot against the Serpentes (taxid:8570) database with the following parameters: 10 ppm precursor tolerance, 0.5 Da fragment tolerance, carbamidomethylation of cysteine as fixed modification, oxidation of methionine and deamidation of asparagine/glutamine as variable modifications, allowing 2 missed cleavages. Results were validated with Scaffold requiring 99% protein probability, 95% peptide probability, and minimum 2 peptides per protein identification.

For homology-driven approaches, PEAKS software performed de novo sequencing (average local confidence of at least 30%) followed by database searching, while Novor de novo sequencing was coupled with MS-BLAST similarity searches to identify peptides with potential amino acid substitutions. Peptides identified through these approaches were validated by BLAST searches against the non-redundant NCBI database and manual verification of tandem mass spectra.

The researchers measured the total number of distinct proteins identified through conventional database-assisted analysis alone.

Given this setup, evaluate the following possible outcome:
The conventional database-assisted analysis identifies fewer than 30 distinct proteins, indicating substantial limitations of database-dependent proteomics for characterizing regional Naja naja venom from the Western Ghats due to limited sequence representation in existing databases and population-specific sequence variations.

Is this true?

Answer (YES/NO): NO